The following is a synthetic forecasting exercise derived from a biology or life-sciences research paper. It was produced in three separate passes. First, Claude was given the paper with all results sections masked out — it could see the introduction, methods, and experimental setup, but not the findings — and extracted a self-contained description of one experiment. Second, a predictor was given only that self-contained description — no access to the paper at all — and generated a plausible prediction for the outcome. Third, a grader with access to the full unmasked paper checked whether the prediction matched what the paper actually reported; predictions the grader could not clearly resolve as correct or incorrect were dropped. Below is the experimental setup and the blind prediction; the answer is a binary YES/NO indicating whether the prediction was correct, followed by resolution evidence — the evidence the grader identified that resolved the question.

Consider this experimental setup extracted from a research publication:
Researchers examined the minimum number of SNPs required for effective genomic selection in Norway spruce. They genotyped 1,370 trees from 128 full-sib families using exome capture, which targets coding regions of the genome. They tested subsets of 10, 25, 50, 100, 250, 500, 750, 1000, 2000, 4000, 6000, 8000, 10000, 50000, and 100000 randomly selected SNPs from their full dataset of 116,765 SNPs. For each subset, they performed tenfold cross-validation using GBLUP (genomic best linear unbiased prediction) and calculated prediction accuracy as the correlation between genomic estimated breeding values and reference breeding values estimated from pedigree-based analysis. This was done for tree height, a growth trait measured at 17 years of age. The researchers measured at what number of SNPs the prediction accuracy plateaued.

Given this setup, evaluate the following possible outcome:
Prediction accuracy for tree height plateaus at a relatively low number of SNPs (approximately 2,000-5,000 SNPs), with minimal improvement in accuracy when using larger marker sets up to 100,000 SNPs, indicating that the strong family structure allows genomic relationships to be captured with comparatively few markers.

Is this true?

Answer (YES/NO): NO